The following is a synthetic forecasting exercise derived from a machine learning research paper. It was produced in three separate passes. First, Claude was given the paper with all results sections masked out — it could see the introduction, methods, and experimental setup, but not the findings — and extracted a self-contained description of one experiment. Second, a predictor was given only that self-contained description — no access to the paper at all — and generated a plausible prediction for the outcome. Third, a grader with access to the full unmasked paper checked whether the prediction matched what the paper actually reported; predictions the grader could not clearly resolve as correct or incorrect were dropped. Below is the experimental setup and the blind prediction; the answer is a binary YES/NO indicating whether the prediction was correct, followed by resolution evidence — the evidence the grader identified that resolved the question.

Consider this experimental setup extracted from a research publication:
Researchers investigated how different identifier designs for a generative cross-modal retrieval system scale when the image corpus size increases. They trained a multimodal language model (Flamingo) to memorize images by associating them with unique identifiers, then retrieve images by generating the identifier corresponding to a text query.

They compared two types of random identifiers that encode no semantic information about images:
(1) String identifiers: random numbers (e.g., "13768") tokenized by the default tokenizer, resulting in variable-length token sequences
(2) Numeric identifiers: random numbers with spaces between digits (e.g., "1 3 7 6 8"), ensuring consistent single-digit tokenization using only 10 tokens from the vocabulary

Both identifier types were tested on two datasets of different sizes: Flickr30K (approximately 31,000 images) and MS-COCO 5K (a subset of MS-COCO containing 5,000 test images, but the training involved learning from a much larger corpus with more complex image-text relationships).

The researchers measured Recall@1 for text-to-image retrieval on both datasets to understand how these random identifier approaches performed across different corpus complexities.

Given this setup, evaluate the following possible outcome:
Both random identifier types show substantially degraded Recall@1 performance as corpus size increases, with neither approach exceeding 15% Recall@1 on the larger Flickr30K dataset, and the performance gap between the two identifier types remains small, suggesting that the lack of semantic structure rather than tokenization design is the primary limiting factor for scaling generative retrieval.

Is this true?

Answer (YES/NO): NO